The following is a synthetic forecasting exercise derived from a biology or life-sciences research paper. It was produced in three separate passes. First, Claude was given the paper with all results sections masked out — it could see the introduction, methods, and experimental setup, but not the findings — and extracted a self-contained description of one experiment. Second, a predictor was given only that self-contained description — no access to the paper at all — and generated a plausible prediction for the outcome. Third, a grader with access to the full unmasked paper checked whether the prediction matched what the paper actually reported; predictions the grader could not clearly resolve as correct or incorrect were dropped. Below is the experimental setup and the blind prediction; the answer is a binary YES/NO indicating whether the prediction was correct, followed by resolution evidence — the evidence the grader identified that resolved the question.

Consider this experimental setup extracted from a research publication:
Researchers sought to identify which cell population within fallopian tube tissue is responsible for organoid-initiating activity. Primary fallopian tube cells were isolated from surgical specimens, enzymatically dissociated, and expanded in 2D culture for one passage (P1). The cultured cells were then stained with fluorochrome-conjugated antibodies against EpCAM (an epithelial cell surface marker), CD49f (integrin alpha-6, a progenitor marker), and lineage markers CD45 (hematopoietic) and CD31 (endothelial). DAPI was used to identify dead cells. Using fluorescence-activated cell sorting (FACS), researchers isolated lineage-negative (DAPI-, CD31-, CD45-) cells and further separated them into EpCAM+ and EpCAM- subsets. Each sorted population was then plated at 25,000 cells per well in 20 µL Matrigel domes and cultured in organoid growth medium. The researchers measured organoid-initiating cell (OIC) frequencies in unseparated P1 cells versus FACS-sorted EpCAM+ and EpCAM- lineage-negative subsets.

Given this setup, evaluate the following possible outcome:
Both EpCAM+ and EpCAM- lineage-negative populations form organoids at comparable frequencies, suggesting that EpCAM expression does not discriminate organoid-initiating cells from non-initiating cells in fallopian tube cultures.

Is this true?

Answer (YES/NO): NO